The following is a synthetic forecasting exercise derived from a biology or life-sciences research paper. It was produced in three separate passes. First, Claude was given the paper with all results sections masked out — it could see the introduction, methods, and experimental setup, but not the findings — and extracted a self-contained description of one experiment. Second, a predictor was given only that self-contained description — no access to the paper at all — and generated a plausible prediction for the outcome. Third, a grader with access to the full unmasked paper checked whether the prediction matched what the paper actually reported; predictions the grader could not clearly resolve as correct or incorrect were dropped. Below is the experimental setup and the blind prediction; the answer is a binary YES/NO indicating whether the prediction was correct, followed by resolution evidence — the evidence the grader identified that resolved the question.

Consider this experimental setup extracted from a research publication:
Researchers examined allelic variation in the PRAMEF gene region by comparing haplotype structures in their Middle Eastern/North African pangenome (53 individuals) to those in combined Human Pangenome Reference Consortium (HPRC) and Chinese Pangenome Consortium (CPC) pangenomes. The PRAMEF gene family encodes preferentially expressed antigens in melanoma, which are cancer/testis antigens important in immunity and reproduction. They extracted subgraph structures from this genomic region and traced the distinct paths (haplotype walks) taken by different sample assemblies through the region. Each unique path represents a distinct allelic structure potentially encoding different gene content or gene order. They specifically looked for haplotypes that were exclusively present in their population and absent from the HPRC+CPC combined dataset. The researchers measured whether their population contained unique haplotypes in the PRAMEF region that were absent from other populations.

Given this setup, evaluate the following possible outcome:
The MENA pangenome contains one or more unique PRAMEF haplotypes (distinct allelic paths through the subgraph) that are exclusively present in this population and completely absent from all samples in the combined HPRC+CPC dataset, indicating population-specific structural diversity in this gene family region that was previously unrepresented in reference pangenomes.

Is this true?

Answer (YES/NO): YES